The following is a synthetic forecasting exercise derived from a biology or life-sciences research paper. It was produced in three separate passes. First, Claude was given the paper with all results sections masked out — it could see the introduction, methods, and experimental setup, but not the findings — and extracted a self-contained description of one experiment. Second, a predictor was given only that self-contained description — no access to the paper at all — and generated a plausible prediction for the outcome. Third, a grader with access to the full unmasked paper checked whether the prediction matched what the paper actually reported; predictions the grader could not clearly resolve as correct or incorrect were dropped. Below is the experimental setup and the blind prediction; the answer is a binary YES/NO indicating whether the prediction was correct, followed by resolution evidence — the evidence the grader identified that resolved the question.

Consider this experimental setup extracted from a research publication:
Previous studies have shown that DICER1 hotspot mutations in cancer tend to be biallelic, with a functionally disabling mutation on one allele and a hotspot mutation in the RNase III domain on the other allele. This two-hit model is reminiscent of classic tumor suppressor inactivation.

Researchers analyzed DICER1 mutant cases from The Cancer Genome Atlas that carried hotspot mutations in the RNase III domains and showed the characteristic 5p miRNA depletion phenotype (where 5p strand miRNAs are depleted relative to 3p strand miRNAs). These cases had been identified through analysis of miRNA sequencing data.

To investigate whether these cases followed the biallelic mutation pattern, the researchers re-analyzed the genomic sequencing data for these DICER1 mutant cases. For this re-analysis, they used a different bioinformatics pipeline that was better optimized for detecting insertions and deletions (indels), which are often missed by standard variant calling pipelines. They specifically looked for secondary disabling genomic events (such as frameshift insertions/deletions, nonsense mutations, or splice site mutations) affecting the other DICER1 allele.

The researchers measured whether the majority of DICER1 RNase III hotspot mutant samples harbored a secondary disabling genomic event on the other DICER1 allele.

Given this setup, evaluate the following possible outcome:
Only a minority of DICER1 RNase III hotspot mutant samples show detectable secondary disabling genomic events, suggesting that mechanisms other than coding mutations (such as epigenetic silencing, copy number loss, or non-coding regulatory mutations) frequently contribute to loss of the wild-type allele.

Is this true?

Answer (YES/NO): NO